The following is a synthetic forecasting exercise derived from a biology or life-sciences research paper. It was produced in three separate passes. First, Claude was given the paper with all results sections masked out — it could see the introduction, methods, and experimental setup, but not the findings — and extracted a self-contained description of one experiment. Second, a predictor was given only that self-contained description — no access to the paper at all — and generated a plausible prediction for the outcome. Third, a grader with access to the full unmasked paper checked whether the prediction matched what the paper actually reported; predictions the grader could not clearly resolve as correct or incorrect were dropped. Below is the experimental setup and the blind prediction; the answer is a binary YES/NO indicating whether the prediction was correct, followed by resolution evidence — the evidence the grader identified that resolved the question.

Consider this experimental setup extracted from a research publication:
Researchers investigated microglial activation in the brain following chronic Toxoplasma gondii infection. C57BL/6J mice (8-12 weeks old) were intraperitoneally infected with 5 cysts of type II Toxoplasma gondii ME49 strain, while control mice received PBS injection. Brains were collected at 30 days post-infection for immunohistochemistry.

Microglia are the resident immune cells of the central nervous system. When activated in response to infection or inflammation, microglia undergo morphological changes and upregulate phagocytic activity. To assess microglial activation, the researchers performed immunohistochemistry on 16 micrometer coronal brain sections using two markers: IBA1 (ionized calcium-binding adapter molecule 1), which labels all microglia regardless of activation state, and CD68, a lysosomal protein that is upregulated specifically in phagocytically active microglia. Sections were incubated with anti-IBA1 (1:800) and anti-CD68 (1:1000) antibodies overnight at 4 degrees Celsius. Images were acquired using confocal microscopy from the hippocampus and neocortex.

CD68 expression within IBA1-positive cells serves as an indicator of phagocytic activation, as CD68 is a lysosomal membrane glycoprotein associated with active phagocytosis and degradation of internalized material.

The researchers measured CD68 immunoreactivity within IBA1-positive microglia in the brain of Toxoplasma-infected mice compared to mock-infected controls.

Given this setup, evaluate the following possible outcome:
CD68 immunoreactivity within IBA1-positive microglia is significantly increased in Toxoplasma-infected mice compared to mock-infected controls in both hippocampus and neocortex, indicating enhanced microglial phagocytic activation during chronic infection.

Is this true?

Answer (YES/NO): YES